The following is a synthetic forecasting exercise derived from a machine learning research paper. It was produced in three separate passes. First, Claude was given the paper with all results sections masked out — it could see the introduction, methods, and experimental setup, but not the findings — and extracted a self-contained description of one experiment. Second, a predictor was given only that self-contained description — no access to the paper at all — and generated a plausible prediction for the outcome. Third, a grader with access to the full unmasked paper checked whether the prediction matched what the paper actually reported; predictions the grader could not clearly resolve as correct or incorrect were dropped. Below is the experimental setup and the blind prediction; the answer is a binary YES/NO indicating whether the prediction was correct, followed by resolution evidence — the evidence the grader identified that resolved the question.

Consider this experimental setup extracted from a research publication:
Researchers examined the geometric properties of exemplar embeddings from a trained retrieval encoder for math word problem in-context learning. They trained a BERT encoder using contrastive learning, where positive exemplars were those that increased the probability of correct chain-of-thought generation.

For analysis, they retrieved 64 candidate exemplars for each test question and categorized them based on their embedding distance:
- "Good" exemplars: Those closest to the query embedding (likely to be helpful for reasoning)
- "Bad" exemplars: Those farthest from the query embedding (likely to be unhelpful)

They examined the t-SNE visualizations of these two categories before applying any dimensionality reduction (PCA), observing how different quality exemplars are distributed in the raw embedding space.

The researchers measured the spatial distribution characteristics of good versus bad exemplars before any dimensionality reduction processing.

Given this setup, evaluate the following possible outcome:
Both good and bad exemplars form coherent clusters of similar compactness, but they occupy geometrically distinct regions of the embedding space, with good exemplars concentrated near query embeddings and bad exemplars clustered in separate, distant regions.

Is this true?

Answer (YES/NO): NO